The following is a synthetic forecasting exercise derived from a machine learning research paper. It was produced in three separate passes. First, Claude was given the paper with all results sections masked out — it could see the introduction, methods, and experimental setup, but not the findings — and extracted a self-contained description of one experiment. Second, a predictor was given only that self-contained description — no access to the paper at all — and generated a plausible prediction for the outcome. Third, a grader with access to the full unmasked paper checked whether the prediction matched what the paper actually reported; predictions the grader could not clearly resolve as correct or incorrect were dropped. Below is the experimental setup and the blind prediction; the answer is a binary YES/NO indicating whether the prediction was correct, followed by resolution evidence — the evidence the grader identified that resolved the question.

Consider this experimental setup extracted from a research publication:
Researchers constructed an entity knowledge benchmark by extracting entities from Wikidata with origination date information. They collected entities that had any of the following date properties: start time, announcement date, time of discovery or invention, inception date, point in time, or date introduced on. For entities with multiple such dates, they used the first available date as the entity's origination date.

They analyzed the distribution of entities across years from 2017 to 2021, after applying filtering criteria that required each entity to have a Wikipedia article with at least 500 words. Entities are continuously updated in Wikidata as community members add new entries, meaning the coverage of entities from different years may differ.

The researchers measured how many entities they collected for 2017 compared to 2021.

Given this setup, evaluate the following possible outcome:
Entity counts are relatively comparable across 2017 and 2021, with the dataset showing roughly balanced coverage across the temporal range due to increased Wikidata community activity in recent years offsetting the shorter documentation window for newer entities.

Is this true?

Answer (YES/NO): NO